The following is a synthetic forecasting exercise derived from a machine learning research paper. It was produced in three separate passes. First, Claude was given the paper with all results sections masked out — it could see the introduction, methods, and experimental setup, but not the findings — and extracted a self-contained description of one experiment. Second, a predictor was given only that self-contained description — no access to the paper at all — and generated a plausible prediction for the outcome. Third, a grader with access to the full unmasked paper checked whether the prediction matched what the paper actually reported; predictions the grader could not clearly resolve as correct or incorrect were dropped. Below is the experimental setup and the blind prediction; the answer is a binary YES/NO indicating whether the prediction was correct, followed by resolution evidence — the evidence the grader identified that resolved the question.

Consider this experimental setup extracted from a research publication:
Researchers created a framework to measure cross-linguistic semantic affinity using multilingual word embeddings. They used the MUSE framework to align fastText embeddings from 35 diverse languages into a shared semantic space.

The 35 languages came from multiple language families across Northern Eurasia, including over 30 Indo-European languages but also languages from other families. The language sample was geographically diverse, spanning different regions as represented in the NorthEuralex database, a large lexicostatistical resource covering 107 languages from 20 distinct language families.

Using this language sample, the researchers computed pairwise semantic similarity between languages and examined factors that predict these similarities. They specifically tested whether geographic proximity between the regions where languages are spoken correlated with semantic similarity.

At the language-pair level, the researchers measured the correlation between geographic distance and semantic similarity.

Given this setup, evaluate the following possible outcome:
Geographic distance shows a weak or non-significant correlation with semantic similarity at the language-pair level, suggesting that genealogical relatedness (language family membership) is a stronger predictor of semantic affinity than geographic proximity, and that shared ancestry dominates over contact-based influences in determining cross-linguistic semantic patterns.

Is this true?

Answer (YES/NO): NO